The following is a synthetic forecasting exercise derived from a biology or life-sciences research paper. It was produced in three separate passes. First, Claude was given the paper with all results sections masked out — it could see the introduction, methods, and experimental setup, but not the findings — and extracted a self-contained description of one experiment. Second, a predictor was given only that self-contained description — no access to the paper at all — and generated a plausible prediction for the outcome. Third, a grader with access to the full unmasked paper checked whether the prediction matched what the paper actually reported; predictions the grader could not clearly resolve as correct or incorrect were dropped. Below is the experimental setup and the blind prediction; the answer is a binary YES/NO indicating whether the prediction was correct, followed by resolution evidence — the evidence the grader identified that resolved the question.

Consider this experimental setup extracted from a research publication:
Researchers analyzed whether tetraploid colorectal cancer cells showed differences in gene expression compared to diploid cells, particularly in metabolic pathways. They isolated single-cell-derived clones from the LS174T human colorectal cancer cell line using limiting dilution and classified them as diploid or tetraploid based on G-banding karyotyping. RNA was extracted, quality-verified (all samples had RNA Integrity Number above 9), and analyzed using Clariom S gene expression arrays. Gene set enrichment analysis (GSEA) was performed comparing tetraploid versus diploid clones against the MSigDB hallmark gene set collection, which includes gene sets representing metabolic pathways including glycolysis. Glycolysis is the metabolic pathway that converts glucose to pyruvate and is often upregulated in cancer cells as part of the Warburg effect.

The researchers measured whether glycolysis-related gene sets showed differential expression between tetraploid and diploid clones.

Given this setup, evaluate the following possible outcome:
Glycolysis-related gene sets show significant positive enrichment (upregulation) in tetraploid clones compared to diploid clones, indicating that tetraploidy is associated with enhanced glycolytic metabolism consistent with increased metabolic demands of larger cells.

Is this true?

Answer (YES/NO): NO